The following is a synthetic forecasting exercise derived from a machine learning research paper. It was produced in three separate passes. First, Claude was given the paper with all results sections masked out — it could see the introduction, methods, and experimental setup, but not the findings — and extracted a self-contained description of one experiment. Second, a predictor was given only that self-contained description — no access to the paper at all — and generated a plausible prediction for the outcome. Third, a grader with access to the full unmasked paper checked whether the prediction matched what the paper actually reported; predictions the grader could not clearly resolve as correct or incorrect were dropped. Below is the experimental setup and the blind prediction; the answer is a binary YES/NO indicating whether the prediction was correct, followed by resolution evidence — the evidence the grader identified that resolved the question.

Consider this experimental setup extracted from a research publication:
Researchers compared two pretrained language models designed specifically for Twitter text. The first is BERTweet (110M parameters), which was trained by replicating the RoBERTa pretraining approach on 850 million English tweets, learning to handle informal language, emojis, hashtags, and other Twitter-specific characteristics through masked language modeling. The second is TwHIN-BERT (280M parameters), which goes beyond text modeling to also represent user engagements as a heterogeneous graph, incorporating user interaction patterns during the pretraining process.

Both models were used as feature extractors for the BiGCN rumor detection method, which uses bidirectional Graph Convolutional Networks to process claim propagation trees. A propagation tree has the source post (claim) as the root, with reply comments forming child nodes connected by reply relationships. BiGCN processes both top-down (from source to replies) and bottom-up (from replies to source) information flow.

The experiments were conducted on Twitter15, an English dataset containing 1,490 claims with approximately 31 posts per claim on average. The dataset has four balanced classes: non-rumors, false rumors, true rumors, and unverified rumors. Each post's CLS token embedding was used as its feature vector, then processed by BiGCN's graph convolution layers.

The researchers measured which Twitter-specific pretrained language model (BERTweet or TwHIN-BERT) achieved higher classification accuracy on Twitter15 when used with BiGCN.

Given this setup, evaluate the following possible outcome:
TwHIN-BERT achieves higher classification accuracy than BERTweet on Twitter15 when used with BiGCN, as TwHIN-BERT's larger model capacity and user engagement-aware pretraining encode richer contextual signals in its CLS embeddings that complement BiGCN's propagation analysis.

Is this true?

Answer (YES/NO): YES